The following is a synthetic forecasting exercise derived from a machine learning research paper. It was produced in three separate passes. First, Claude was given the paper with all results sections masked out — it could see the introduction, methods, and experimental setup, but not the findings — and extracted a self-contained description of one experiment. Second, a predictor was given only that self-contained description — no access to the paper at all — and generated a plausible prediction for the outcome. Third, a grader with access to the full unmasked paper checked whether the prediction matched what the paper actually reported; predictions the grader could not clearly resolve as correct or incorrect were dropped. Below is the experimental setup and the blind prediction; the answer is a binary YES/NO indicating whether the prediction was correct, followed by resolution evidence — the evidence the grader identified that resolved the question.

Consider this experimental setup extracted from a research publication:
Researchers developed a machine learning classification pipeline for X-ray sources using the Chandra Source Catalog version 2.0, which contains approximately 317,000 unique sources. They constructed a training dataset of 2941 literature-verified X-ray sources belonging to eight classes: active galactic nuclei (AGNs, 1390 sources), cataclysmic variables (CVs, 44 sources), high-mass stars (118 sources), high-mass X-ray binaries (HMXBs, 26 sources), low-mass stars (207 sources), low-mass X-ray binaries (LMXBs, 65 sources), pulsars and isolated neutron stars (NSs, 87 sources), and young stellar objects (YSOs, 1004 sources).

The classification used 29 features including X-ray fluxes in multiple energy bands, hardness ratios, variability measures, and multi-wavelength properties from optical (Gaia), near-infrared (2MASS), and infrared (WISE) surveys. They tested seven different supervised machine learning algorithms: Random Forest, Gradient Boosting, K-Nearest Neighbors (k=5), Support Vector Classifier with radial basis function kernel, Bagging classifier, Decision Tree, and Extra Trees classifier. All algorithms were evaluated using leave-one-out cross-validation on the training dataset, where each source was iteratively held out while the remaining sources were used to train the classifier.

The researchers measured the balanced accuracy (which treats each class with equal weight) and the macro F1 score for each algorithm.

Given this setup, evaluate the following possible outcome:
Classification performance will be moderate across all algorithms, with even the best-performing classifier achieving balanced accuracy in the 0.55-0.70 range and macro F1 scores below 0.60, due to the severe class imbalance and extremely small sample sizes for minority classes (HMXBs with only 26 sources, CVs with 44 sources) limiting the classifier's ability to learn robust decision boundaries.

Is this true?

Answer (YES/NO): NO